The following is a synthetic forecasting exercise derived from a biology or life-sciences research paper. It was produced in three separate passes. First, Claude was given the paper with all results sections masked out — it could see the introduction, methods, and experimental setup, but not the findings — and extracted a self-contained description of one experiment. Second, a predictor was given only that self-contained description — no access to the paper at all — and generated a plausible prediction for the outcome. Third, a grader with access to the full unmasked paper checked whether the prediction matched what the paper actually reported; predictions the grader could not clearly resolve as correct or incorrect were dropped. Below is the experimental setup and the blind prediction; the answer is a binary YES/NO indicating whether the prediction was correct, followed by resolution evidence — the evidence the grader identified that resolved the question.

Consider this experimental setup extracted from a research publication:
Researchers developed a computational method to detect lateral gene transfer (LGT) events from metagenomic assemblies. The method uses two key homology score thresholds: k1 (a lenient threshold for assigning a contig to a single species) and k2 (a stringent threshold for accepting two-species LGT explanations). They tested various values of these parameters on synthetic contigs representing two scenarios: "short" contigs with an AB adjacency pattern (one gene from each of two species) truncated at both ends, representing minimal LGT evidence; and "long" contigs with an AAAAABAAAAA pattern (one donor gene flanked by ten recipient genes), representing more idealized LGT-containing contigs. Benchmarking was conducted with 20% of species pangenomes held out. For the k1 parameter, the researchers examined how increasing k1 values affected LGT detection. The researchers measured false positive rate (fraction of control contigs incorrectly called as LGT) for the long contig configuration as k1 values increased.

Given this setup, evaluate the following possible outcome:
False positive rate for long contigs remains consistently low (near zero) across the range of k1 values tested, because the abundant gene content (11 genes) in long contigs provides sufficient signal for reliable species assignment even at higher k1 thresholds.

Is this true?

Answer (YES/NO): NO